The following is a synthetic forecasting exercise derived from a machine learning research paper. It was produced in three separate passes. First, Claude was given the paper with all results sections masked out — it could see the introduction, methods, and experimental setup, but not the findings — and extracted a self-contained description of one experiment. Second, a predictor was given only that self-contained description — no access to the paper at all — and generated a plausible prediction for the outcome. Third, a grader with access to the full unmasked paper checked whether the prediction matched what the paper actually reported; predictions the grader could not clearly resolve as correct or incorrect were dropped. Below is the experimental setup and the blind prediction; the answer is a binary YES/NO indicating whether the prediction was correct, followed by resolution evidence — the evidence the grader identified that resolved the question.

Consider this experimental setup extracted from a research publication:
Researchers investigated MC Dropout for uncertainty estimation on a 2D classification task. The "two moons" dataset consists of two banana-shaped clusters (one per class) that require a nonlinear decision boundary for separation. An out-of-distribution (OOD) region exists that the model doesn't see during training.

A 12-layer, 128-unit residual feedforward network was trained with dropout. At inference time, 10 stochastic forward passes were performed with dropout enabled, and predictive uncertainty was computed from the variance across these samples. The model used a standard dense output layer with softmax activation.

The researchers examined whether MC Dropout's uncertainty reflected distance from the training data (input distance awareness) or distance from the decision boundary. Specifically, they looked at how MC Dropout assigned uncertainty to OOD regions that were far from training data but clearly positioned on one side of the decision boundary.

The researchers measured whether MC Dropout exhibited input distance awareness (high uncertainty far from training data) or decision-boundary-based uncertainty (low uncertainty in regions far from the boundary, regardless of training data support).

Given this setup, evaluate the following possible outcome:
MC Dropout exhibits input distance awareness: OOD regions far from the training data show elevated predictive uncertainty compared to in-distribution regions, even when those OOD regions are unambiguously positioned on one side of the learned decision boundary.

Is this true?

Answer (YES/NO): NO